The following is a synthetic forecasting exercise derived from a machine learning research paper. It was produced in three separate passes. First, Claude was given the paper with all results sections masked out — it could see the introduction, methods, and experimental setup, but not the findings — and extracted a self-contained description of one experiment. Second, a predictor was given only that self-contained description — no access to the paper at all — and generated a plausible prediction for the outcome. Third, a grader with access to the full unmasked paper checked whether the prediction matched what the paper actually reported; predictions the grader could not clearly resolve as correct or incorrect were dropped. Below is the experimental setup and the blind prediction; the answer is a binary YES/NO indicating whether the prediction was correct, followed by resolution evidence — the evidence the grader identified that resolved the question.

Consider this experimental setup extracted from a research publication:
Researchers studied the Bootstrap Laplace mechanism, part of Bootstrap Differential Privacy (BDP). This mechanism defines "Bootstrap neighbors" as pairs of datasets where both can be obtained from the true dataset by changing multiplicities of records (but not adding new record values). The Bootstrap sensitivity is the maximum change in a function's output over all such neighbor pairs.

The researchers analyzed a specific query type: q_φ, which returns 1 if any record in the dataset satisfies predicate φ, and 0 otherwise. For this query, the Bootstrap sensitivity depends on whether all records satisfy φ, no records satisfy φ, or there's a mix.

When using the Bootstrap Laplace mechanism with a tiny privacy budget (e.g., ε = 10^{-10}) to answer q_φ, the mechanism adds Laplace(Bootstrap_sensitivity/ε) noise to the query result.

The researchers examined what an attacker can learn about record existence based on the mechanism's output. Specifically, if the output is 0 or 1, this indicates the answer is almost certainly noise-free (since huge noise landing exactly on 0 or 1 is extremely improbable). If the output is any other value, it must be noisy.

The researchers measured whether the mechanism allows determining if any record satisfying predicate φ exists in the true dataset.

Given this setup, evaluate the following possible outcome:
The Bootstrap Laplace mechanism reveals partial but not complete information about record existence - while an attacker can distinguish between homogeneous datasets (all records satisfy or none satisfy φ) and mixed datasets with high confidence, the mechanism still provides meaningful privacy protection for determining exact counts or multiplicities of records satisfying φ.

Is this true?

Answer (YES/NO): NO